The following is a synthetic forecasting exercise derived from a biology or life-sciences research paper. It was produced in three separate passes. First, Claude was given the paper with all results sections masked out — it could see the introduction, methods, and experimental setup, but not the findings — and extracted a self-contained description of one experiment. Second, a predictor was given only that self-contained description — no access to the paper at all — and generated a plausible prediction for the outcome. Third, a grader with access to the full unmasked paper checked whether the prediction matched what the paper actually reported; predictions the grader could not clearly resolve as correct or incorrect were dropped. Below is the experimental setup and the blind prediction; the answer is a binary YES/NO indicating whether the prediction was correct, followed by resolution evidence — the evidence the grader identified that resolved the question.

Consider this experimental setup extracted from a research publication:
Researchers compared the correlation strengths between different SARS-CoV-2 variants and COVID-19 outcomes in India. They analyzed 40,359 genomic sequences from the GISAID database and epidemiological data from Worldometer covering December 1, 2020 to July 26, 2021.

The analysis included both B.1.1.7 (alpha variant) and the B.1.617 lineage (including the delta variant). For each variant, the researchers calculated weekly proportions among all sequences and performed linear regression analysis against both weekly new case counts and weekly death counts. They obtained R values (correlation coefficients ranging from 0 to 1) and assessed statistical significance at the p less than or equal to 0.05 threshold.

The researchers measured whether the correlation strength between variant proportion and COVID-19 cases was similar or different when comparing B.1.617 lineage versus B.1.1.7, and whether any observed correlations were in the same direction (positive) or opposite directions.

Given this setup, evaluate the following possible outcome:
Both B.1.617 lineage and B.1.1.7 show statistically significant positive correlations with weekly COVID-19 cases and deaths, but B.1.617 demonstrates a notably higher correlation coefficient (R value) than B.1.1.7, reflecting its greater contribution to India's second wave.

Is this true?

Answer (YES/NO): NO